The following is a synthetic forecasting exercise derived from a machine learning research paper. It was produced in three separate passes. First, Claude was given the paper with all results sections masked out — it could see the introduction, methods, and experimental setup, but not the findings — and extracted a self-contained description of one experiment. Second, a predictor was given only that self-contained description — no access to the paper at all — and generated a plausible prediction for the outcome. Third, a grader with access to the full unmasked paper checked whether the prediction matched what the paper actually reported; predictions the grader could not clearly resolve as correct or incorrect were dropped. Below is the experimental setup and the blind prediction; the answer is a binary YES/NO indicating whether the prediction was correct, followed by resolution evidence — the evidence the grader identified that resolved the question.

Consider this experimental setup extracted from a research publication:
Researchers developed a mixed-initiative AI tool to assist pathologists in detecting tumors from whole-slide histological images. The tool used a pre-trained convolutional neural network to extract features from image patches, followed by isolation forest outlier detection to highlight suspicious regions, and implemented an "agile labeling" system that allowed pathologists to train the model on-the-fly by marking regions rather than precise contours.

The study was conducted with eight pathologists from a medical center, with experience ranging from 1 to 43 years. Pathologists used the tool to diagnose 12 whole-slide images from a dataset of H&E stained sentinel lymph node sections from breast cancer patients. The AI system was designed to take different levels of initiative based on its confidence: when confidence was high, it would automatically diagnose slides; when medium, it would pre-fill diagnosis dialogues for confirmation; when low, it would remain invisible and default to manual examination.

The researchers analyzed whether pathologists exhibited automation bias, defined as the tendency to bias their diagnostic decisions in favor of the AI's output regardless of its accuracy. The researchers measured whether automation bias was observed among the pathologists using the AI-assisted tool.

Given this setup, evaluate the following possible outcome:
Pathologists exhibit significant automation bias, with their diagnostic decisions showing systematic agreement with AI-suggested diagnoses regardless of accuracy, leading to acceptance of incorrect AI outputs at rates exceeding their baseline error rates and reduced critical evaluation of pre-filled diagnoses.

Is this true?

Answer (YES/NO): NO